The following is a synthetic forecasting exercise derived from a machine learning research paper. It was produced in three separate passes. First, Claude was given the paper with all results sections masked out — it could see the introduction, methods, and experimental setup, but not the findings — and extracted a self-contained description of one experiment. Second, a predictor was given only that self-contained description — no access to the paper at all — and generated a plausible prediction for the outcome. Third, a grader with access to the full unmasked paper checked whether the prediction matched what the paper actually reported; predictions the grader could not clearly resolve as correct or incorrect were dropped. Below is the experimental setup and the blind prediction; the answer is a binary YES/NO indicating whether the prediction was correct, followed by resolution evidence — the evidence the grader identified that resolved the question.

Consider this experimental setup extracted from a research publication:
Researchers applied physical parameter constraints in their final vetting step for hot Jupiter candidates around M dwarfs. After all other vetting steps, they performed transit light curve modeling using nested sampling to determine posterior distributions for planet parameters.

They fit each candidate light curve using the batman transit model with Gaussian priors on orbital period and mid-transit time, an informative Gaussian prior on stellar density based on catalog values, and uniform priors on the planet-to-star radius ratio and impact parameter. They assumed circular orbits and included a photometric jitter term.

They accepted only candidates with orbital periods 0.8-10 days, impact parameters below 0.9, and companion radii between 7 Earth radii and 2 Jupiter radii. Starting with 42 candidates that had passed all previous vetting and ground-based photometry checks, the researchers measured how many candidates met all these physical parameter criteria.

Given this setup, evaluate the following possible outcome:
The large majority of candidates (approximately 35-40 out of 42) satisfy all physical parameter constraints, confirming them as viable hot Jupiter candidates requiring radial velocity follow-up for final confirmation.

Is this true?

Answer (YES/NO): NO